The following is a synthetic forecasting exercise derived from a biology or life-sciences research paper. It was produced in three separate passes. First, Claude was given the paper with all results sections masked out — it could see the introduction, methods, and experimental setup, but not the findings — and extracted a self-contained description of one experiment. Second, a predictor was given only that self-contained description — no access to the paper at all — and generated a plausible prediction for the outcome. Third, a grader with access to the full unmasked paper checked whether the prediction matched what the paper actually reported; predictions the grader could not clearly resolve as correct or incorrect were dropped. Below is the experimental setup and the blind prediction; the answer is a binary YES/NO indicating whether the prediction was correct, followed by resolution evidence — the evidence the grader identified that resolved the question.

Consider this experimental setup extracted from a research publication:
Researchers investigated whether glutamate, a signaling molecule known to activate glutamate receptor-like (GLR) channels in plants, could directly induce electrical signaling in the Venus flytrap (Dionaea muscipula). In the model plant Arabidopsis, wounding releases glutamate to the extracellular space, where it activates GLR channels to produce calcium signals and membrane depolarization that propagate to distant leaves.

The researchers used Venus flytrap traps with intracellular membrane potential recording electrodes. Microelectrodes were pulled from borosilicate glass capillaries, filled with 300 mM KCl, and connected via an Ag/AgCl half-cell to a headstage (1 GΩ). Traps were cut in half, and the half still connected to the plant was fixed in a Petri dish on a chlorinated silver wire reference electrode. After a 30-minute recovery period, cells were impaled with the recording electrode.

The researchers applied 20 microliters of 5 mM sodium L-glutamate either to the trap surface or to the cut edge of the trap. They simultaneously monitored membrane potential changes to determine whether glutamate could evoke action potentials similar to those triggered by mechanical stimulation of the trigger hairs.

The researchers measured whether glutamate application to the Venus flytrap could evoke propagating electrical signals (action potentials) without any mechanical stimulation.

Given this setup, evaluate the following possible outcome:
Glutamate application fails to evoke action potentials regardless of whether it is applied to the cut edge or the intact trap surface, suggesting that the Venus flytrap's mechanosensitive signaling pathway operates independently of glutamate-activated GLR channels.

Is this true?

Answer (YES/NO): NO